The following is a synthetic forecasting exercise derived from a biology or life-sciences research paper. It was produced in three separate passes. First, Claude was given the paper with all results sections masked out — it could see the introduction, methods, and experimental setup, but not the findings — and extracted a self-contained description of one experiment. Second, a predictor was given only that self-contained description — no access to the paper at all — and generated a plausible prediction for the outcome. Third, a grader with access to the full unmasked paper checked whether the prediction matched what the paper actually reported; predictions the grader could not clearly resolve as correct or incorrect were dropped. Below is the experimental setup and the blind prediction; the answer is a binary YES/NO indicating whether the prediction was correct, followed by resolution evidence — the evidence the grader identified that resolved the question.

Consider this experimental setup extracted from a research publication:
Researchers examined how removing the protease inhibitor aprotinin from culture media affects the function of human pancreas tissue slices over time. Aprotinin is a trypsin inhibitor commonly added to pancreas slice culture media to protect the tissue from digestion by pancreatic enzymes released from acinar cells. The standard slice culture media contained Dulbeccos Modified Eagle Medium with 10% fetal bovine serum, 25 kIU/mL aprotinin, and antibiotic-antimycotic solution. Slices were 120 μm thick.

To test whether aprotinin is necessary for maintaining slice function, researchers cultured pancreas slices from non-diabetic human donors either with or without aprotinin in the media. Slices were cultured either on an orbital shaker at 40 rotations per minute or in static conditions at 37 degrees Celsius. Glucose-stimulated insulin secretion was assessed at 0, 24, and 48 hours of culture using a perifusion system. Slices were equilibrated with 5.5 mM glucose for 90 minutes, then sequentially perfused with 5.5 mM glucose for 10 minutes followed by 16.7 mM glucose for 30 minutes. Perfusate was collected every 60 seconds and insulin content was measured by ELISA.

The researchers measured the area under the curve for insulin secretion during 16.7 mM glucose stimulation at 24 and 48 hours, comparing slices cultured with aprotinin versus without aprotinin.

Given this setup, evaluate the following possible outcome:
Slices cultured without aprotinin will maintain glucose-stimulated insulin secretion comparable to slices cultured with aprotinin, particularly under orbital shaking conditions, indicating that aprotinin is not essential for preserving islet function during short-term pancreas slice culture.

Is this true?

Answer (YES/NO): YES